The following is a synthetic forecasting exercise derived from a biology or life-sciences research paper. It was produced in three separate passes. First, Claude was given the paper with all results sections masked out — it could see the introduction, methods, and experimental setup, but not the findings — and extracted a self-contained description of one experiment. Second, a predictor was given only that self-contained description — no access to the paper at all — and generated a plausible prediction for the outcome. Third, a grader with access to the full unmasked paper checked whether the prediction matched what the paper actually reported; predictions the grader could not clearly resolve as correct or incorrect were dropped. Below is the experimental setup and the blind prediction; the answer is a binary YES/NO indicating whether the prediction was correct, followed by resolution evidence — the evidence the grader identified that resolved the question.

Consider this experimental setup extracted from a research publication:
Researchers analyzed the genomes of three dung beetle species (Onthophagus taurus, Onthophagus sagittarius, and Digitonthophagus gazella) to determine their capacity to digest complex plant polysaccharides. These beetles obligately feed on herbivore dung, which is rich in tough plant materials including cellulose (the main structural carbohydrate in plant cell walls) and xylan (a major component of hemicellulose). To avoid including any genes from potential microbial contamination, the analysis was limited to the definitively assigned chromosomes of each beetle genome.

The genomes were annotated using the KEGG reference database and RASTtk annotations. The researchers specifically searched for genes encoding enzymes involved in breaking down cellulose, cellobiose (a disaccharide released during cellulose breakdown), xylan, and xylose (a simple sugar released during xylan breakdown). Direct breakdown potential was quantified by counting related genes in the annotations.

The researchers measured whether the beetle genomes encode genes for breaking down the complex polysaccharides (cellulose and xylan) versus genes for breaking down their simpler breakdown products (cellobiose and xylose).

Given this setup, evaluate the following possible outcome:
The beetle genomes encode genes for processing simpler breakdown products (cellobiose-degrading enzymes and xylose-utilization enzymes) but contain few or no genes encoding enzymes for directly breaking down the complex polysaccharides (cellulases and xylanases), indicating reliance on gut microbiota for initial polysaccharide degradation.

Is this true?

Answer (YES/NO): YES